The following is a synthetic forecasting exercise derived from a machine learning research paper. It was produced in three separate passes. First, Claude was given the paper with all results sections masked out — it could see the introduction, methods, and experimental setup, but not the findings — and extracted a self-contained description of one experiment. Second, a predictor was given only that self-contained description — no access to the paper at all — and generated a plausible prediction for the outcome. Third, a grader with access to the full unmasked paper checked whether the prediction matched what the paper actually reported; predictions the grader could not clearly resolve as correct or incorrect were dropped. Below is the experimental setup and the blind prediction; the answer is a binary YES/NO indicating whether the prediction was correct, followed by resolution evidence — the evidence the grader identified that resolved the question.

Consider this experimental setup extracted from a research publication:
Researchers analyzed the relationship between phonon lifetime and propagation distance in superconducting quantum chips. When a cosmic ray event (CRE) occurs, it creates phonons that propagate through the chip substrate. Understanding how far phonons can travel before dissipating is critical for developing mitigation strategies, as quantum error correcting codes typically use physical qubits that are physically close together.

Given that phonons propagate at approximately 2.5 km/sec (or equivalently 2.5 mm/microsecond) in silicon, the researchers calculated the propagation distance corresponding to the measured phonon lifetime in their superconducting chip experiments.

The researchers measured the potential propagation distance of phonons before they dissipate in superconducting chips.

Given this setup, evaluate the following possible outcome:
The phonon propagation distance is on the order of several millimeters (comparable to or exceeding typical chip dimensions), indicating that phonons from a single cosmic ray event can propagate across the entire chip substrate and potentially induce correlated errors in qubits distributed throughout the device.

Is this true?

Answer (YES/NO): NO